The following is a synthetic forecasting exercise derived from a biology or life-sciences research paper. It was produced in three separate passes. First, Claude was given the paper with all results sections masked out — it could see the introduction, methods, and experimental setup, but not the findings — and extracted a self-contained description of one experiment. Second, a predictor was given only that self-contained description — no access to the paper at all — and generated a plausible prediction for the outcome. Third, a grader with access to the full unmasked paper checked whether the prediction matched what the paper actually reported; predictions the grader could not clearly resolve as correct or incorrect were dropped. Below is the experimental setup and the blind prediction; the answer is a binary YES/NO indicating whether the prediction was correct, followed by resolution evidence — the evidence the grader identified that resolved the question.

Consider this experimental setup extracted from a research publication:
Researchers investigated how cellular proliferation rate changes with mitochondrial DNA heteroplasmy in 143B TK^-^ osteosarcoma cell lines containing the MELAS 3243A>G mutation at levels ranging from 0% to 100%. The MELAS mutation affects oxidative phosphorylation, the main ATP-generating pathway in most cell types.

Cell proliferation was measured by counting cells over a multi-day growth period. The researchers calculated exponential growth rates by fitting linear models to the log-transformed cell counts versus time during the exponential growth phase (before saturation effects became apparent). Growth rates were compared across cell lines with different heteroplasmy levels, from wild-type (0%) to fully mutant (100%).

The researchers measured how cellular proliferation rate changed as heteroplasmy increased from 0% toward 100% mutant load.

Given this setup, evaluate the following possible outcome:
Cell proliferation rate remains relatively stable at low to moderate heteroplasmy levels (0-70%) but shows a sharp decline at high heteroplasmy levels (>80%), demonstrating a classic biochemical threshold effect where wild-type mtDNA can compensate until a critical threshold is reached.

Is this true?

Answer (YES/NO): NO